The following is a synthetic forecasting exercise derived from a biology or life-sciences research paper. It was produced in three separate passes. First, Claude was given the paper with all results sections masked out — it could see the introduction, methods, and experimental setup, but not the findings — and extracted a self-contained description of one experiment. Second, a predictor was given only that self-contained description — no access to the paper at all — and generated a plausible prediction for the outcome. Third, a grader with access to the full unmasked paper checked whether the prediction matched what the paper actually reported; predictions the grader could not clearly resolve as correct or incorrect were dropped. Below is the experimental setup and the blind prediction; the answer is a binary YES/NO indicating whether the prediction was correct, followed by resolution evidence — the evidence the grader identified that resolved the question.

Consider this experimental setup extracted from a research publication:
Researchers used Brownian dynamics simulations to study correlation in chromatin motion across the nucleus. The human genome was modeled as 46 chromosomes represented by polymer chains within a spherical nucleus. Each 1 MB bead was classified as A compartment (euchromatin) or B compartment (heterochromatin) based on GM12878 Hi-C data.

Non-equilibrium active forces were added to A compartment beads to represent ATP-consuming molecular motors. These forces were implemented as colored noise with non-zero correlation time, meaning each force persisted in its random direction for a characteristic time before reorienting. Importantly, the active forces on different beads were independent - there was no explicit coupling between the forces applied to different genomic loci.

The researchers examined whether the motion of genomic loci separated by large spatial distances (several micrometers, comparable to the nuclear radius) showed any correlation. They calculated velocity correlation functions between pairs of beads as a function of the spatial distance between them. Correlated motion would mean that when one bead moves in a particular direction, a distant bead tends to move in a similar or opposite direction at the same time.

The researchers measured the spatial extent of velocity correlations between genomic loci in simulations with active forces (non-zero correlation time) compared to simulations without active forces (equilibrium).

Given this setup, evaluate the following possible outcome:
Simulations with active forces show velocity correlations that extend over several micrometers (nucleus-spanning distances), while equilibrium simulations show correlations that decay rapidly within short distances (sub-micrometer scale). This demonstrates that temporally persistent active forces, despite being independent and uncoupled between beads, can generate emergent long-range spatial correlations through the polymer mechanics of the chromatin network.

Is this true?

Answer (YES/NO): YES